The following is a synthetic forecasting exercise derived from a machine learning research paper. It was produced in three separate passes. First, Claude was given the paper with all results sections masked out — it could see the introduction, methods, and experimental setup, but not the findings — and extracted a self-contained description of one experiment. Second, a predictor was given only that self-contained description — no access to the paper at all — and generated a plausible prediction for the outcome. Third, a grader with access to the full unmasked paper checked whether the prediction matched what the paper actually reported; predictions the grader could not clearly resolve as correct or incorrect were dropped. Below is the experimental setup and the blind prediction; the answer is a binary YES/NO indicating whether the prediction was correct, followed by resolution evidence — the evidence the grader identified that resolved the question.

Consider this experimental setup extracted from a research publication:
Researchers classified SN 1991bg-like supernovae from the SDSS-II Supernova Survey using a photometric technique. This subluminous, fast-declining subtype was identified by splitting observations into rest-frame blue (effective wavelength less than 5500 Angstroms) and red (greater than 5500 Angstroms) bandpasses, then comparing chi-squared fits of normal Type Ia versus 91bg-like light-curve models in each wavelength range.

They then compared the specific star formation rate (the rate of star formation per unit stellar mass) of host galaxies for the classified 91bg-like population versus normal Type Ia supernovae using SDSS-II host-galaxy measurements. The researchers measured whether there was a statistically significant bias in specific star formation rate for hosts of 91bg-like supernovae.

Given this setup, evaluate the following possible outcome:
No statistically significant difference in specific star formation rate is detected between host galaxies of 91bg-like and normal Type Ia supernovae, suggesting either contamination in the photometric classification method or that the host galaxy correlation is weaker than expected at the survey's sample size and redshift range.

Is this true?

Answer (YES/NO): YES